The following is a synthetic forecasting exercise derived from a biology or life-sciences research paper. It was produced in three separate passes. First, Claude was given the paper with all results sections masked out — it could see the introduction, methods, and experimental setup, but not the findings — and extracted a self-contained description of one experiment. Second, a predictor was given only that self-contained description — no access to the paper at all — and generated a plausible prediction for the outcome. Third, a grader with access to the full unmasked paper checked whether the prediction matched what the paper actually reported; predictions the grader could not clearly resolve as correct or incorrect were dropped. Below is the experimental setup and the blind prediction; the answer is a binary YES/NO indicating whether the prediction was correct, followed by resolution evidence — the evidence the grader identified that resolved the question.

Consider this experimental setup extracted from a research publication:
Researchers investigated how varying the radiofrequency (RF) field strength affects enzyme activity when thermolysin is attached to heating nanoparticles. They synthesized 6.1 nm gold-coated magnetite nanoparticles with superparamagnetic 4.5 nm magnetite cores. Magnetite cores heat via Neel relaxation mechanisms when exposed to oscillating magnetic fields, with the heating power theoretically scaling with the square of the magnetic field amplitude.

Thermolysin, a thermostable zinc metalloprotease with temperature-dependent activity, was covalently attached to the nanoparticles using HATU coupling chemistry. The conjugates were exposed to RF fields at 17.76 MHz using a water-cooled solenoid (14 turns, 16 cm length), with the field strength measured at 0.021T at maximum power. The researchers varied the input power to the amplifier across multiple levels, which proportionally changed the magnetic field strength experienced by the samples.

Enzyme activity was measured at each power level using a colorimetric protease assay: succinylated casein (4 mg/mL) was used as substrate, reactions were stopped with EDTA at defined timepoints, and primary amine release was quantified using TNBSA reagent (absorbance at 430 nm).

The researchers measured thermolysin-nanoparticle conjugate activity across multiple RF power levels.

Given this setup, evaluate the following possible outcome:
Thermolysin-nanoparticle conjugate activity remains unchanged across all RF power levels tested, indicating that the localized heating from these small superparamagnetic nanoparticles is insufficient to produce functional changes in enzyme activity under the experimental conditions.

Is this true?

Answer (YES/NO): NO